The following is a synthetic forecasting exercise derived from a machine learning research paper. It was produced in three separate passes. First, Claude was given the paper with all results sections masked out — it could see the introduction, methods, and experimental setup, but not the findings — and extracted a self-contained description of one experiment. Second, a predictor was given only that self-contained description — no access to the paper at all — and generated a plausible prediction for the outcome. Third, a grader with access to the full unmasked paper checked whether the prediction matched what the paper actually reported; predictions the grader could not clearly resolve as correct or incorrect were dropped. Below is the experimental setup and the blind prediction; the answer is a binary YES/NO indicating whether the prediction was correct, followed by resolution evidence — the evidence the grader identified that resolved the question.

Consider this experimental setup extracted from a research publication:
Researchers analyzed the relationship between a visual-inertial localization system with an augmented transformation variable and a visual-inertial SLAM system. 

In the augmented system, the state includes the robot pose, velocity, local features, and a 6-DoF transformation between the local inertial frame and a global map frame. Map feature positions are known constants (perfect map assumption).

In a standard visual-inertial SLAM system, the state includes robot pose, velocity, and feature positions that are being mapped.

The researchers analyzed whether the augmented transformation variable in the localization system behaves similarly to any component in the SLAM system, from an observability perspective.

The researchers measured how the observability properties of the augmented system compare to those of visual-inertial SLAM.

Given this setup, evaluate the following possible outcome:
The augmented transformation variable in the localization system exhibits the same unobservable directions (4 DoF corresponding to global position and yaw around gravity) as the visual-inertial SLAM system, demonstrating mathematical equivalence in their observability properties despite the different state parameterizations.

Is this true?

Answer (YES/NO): YES